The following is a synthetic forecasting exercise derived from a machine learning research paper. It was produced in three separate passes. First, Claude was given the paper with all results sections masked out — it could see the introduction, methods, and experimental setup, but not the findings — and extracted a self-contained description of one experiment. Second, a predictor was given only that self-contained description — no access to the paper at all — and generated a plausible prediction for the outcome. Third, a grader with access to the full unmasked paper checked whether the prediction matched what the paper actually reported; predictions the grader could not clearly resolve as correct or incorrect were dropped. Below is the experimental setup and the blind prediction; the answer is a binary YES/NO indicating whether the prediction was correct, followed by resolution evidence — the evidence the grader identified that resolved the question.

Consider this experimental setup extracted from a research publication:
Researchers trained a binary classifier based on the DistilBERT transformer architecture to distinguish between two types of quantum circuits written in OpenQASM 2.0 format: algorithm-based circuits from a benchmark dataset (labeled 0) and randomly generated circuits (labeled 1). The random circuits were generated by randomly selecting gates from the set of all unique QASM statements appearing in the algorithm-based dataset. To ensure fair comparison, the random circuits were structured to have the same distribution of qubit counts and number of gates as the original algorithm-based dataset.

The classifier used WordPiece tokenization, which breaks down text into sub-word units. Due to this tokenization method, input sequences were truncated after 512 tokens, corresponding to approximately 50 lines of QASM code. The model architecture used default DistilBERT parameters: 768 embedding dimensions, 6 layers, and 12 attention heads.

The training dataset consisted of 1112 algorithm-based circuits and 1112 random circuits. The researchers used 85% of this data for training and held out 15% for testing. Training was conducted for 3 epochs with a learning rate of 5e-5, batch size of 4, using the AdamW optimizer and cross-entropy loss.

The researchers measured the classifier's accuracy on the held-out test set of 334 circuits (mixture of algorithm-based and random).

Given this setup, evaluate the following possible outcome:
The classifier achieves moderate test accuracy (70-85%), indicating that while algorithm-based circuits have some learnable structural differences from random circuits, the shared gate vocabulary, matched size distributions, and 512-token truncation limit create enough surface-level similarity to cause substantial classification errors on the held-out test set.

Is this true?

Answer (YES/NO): NO